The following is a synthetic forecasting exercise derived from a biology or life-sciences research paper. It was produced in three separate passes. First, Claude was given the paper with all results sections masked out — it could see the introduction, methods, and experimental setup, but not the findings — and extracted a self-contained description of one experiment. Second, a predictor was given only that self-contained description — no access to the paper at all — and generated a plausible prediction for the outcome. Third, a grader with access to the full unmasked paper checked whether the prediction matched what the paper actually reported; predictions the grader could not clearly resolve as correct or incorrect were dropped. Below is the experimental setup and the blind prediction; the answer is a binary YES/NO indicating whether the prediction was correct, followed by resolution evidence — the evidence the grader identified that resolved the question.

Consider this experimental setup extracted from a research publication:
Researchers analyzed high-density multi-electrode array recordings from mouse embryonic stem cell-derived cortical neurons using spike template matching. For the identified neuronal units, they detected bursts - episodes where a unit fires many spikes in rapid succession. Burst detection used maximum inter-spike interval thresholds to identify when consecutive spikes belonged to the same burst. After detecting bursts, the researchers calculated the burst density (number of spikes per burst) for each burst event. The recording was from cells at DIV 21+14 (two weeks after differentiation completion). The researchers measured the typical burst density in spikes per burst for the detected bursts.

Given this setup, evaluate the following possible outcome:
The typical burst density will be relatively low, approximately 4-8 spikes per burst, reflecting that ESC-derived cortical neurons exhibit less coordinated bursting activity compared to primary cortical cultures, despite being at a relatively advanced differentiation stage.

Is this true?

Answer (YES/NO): NO